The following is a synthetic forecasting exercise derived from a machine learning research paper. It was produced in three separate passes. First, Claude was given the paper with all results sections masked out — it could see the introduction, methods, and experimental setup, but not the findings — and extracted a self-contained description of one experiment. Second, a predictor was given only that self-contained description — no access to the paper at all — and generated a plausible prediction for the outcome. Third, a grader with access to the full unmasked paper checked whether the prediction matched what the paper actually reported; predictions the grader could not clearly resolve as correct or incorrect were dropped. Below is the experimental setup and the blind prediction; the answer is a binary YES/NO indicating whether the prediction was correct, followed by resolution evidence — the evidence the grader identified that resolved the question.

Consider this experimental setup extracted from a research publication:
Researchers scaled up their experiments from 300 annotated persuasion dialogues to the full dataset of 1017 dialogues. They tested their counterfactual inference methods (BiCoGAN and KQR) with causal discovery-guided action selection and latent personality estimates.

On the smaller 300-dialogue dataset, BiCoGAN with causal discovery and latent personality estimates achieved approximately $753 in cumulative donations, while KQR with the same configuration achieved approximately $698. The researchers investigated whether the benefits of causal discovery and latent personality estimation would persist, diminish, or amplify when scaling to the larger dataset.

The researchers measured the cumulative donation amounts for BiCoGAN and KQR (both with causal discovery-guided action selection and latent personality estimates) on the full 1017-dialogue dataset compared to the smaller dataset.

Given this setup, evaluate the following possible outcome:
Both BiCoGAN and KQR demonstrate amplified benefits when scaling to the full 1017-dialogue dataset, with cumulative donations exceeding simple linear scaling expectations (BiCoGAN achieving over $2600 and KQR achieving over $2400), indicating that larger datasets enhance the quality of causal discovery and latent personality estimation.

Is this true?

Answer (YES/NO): YES